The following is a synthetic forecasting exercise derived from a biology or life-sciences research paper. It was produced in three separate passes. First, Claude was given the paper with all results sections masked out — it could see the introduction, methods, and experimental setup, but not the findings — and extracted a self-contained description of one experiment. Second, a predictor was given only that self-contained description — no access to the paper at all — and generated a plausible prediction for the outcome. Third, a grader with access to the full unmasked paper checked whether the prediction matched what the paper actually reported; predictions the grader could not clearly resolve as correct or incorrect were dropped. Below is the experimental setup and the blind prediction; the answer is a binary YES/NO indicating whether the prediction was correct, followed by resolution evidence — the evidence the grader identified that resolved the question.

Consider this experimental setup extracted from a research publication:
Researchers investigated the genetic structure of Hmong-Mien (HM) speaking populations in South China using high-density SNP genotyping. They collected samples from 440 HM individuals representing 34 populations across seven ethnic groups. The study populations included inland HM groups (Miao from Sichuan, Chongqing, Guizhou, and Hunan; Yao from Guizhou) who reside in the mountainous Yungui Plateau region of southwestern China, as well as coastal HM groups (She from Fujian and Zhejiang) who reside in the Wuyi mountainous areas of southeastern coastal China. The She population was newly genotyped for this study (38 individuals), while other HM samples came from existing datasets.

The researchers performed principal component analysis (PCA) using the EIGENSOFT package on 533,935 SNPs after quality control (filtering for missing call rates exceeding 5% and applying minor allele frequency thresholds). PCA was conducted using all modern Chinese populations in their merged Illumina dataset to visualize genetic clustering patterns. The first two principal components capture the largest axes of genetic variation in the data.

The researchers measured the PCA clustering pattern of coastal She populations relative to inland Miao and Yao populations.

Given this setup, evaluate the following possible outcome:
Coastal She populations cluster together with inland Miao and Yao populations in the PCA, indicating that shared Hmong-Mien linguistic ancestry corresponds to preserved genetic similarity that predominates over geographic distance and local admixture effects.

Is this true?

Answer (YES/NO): NO